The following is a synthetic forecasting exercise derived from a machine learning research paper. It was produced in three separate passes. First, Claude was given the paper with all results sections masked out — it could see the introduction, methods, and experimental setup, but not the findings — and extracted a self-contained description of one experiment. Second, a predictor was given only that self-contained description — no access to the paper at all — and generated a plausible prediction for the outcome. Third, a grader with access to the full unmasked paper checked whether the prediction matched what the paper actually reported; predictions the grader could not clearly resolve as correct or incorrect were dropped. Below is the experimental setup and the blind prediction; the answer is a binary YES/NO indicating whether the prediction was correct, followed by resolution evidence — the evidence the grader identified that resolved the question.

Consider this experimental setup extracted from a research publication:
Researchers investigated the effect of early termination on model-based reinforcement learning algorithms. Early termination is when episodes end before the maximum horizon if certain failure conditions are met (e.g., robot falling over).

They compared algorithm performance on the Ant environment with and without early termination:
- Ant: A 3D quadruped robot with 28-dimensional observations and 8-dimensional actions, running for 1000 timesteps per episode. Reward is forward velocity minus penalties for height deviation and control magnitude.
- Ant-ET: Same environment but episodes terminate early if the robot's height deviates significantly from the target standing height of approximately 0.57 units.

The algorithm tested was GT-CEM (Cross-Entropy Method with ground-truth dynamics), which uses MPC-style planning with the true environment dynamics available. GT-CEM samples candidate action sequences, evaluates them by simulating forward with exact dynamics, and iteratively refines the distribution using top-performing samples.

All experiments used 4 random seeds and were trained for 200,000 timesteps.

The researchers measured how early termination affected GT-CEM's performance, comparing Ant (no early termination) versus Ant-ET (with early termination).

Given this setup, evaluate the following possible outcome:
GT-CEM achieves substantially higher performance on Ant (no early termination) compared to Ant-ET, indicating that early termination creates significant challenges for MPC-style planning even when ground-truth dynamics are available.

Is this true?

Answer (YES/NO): YES